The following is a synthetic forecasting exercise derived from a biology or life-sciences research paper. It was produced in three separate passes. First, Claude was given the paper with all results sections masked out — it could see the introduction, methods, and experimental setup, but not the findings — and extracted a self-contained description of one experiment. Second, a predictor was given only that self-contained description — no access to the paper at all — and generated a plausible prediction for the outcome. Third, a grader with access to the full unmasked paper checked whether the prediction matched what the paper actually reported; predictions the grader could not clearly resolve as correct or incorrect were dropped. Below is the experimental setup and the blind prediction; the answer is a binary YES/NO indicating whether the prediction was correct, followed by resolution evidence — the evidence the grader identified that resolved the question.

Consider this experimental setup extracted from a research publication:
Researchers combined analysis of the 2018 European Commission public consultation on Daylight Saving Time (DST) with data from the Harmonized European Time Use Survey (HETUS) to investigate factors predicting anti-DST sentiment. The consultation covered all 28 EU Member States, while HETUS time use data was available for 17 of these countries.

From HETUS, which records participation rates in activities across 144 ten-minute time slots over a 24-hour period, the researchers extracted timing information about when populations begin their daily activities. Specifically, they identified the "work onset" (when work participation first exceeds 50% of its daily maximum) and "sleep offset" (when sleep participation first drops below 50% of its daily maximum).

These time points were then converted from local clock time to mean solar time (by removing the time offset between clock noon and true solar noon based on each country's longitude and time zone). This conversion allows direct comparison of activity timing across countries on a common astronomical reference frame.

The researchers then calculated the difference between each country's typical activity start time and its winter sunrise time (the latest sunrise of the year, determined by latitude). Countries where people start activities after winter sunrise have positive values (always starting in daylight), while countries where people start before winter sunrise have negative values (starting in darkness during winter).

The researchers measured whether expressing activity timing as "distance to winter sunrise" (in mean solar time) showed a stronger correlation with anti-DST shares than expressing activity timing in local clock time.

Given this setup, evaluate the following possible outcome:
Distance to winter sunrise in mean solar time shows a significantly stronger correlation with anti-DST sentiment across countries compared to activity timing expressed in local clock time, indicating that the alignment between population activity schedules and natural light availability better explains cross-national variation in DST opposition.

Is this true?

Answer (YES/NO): YES